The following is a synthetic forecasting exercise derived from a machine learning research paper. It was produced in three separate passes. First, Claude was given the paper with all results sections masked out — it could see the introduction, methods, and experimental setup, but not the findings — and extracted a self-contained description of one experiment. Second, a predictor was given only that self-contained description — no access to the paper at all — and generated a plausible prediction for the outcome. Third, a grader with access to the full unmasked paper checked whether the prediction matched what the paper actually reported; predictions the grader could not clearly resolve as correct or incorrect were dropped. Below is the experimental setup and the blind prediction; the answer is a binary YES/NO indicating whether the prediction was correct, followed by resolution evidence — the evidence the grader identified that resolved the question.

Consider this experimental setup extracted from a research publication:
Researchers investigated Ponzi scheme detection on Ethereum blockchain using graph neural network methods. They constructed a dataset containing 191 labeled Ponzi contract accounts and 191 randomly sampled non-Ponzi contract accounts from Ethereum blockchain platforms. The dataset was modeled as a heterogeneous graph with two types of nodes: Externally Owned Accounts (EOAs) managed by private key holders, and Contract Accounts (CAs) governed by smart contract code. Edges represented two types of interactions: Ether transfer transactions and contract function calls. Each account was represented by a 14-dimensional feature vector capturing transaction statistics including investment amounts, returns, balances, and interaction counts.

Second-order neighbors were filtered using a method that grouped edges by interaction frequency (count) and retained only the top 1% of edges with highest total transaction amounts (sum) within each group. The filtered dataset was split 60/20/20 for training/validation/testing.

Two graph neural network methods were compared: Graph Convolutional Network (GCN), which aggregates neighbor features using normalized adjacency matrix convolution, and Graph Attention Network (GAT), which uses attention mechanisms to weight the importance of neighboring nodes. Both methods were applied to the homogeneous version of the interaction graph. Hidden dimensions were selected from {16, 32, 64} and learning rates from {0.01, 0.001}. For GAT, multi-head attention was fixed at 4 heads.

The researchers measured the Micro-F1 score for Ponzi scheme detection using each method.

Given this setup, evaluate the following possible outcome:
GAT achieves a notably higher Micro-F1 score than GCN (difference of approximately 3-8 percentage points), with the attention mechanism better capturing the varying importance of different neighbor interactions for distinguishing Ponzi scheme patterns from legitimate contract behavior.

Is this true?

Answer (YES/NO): NO